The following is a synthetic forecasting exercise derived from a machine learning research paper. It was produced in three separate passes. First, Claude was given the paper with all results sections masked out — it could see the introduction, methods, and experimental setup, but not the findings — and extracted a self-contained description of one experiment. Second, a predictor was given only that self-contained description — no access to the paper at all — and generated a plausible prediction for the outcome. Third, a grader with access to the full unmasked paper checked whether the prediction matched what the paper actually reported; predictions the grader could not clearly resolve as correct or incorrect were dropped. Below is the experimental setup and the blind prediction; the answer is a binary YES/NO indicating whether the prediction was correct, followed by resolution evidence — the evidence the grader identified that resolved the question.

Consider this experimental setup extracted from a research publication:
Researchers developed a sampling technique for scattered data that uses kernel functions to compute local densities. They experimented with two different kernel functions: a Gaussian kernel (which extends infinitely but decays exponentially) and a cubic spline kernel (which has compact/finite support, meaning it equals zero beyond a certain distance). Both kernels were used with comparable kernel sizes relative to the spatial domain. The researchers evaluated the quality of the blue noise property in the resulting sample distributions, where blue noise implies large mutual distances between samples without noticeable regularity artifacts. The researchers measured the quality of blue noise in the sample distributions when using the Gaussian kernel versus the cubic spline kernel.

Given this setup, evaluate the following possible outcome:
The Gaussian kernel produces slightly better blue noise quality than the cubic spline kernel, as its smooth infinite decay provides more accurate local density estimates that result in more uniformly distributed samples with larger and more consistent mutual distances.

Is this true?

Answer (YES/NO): NO